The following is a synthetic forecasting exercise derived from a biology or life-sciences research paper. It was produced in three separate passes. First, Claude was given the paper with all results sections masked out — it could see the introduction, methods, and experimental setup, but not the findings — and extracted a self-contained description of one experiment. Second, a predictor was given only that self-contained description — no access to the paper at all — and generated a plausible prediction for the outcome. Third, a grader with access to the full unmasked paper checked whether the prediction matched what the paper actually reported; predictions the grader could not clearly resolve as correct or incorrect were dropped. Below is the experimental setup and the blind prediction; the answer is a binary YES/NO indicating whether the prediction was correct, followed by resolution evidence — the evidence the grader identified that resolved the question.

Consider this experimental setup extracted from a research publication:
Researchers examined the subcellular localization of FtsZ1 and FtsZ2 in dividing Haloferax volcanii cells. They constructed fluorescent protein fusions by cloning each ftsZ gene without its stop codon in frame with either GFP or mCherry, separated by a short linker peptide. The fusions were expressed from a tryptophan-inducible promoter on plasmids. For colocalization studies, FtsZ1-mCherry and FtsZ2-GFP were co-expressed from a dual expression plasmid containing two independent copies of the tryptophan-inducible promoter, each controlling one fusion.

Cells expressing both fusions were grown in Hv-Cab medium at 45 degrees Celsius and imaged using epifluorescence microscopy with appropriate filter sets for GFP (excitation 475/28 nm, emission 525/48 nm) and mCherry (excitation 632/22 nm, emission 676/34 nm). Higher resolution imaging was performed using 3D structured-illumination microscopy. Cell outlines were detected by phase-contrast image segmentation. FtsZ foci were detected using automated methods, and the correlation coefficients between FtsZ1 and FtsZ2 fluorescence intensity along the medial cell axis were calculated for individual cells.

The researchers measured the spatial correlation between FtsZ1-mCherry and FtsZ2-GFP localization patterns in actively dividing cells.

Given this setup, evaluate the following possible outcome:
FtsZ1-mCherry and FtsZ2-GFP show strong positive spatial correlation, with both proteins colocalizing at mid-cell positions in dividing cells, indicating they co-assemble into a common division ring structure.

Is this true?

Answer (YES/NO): YES